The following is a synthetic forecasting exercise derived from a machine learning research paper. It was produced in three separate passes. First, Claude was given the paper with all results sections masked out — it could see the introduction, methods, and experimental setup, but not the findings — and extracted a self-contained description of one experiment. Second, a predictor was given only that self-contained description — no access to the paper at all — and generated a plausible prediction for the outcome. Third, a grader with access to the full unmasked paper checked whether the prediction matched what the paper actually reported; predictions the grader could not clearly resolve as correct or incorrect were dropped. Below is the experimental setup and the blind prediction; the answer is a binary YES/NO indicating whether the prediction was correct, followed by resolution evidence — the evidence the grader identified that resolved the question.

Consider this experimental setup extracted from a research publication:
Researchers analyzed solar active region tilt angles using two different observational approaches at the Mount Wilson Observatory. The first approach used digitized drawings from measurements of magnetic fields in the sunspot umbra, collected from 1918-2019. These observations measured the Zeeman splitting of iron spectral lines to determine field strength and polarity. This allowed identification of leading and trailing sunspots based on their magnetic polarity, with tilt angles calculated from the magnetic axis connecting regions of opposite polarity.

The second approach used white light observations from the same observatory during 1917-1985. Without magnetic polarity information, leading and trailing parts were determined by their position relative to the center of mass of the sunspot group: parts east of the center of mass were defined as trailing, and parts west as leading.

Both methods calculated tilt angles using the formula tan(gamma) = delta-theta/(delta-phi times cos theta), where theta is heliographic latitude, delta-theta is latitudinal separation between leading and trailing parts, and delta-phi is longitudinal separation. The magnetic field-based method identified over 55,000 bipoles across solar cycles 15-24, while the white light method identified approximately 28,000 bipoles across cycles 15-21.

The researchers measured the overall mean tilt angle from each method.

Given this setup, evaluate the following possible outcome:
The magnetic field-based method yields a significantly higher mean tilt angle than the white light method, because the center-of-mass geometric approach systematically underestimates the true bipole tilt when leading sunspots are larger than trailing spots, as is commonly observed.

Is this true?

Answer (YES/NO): NO